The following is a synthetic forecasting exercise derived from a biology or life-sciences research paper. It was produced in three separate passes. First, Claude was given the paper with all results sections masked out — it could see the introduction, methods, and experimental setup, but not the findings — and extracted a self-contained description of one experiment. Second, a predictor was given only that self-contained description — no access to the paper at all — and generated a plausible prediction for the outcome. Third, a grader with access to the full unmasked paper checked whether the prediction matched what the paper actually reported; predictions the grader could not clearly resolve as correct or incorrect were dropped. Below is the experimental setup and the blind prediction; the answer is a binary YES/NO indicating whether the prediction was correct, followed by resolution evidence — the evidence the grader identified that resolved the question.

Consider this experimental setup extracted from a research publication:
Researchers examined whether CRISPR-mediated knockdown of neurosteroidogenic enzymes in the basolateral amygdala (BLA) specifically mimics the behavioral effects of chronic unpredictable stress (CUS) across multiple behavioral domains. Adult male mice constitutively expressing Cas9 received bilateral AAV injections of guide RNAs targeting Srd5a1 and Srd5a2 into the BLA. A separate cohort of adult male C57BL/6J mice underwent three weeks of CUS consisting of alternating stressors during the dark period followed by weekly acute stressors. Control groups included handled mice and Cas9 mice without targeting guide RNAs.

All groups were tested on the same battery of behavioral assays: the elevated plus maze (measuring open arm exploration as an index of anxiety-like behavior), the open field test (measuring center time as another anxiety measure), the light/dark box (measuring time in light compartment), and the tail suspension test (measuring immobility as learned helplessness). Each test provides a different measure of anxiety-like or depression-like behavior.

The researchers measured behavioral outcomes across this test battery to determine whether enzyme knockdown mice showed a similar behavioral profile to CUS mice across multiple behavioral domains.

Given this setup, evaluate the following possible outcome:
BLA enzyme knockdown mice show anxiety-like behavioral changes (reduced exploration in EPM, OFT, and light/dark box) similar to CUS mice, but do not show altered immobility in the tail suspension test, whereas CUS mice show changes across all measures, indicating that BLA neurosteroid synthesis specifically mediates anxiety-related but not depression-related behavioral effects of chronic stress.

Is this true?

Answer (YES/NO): NO